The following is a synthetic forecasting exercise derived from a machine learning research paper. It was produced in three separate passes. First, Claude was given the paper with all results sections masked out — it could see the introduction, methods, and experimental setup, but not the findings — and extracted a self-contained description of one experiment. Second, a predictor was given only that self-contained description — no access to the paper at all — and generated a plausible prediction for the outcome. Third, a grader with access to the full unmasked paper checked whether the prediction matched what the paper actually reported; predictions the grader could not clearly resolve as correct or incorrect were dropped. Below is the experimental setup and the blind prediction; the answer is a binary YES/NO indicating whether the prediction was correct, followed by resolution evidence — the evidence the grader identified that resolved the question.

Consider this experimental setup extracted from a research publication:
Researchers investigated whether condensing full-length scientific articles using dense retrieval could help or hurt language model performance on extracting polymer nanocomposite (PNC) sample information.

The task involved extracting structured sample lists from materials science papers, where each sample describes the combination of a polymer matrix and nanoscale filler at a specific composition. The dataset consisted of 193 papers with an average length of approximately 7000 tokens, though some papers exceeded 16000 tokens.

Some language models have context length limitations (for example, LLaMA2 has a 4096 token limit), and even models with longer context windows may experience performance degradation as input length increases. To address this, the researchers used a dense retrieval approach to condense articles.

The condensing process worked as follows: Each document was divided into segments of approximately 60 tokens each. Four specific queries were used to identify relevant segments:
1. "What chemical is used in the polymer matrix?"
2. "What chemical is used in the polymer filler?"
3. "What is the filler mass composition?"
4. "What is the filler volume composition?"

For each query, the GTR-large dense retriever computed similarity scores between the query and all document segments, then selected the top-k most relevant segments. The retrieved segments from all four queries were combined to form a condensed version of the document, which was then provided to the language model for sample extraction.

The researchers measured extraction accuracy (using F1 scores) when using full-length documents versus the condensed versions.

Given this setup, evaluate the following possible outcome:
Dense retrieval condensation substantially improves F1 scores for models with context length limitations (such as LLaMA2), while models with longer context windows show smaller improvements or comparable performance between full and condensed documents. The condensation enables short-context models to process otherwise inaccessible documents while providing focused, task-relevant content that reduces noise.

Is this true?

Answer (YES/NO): NO